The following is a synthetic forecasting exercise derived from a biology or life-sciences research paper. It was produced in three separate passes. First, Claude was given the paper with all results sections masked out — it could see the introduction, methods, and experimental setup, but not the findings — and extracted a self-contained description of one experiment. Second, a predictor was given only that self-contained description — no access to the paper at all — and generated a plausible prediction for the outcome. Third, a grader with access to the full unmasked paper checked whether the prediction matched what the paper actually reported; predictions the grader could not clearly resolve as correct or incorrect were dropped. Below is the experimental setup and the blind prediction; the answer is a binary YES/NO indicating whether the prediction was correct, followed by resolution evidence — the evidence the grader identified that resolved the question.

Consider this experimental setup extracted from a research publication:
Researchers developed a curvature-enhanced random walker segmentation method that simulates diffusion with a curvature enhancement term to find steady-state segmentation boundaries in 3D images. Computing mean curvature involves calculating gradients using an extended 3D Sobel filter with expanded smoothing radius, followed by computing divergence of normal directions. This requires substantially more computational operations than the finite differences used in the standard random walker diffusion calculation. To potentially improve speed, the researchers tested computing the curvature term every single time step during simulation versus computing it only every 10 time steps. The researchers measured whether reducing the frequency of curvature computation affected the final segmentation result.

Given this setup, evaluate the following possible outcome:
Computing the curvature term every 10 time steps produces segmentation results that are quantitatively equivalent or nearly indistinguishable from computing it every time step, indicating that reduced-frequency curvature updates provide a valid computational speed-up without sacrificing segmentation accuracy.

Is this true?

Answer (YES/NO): YES